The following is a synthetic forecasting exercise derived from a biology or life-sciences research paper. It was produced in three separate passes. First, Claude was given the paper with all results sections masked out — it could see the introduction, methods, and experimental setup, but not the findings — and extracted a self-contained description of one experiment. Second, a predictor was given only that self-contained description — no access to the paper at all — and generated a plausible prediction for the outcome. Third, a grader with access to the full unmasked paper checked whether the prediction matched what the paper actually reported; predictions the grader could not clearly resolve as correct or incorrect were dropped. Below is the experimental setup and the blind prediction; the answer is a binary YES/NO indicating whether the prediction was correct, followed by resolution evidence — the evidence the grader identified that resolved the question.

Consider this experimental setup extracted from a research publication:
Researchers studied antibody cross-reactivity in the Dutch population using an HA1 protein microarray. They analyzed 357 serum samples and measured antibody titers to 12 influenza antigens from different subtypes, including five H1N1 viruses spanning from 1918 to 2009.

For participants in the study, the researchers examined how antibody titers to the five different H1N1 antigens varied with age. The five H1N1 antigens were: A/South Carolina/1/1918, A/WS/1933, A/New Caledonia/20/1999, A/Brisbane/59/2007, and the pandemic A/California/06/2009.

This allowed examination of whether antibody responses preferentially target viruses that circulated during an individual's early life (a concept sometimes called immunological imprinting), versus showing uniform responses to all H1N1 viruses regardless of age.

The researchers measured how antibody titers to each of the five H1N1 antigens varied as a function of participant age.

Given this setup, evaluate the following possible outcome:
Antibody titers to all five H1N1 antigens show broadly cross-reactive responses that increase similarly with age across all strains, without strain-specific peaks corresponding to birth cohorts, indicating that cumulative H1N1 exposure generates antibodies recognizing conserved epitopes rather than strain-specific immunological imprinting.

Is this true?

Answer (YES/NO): NO